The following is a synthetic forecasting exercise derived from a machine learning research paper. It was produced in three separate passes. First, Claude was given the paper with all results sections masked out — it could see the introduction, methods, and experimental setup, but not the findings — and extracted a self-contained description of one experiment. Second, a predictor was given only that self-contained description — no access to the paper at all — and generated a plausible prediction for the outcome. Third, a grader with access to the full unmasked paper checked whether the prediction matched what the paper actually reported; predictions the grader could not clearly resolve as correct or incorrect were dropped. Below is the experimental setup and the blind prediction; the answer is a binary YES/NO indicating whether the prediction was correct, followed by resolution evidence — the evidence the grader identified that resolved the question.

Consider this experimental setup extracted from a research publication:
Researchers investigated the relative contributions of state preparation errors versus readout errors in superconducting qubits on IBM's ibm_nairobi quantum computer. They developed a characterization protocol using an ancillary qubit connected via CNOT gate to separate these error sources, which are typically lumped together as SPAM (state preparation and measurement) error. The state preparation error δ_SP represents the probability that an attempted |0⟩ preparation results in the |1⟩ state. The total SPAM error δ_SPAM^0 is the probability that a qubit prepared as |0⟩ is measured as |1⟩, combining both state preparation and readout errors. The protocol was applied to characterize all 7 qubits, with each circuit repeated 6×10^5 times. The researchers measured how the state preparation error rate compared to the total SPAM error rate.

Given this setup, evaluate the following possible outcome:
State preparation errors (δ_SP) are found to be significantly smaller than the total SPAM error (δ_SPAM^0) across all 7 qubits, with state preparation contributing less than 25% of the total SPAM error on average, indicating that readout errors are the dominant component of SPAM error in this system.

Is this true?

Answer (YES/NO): NO